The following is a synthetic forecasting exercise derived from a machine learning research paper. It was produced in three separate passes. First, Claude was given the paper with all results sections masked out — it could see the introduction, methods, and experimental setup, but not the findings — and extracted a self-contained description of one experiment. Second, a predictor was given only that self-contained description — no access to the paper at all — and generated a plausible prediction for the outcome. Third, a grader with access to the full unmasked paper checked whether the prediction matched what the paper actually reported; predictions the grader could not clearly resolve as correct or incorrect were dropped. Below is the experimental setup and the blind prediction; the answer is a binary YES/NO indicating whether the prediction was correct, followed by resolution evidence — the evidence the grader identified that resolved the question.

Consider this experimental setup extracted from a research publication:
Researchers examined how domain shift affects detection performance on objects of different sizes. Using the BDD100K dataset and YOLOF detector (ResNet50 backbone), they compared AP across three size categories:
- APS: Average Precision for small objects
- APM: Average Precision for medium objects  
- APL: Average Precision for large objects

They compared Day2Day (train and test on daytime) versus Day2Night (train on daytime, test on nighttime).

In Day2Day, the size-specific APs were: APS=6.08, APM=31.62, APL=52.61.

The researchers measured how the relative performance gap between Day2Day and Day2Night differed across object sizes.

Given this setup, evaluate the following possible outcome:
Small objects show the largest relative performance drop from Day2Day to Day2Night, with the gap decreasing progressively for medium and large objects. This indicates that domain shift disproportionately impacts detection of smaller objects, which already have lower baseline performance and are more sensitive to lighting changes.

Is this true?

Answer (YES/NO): NO